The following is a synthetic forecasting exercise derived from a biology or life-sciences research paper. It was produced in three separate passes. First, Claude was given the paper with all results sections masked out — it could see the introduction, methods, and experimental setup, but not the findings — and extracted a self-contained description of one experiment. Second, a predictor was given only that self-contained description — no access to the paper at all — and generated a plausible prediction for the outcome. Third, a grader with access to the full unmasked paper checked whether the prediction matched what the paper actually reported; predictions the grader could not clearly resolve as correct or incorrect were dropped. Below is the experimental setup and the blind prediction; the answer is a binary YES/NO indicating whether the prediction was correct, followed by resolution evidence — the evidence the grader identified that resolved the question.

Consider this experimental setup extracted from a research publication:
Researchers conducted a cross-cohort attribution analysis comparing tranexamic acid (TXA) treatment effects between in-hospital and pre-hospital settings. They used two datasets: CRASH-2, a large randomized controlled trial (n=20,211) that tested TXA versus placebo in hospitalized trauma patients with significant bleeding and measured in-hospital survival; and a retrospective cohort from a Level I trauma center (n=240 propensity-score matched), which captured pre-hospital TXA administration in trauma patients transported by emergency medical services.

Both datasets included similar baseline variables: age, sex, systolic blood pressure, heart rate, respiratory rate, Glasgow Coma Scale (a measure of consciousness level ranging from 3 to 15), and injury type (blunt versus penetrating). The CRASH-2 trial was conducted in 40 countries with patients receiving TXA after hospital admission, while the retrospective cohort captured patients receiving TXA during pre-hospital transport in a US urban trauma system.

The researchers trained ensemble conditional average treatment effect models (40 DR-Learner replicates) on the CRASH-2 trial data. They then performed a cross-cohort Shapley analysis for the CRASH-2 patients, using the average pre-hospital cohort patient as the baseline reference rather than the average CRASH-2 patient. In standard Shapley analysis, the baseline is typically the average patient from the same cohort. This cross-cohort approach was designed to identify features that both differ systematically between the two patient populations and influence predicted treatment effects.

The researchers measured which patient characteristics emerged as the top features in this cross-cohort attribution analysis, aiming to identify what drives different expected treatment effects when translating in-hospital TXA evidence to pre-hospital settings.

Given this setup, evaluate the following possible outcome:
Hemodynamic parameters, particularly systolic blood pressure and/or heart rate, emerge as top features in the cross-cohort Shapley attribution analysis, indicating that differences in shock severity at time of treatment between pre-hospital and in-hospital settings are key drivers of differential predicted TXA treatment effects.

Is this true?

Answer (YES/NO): NO